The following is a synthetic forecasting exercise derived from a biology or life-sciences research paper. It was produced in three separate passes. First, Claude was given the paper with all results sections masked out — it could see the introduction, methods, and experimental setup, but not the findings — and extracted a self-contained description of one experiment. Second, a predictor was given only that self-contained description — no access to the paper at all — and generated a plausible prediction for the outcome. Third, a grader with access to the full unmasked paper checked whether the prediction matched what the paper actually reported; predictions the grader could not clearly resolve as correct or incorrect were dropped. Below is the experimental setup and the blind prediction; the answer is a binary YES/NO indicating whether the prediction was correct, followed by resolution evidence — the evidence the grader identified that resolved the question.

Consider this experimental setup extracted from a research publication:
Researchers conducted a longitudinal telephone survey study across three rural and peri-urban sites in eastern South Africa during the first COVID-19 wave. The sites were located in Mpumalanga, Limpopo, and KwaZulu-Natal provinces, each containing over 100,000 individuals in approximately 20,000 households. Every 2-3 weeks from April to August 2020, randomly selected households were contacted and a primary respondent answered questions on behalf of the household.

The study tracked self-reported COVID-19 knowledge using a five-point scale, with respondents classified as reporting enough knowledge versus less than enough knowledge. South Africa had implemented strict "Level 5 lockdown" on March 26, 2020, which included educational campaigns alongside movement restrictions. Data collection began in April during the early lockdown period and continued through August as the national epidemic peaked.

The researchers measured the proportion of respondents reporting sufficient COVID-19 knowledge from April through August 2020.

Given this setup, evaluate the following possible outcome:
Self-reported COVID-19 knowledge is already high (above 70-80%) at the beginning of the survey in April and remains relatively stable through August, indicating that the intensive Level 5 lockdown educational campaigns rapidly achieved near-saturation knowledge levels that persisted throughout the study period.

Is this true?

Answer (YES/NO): NO